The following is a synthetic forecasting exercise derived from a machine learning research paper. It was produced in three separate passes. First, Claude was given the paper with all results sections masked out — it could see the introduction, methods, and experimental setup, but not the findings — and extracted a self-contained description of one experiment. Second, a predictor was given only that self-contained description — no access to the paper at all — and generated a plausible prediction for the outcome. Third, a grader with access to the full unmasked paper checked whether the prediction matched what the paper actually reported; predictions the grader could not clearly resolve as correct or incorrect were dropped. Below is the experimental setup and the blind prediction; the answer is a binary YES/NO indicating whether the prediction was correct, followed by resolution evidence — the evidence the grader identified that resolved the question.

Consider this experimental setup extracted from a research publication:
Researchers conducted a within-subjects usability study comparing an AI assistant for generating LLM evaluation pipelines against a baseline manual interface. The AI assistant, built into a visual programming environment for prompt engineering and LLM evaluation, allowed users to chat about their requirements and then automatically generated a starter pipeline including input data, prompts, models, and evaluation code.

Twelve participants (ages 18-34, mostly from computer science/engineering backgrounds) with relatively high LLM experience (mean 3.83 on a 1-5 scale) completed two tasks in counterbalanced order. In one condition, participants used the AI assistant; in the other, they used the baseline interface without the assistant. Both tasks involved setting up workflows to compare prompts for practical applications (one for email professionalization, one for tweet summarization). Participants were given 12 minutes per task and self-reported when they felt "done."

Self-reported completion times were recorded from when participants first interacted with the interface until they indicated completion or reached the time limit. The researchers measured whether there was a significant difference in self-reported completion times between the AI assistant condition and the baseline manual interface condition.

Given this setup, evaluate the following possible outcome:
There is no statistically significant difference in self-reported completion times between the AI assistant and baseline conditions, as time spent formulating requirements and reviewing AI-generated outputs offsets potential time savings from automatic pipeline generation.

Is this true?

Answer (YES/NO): YES